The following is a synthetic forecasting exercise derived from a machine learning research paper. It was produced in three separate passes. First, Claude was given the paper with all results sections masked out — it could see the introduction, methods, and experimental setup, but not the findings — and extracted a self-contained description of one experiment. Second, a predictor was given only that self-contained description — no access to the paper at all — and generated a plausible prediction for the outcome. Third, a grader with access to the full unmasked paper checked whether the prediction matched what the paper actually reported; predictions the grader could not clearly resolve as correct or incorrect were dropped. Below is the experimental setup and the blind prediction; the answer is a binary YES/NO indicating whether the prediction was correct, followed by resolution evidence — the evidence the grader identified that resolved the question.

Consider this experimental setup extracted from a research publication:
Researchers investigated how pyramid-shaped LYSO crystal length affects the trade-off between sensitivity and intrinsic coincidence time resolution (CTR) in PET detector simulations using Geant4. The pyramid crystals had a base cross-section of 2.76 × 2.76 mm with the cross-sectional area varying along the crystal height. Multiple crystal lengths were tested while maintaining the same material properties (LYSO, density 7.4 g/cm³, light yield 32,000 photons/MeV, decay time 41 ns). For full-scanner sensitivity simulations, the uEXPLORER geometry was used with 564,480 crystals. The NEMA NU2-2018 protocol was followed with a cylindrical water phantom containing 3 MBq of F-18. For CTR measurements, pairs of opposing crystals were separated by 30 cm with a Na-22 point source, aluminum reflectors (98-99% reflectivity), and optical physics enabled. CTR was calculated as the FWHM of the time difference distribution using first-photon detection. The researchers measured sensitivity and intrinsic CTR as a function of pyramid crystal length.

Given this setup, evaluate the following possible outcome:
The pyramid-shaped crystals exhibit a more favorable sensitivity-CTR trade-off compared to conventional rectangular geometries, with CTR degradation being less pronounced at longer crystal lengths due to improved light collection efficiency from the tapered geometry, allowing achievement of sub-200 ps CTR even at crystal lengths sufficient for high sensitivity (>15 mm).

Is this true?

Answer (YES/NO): NO